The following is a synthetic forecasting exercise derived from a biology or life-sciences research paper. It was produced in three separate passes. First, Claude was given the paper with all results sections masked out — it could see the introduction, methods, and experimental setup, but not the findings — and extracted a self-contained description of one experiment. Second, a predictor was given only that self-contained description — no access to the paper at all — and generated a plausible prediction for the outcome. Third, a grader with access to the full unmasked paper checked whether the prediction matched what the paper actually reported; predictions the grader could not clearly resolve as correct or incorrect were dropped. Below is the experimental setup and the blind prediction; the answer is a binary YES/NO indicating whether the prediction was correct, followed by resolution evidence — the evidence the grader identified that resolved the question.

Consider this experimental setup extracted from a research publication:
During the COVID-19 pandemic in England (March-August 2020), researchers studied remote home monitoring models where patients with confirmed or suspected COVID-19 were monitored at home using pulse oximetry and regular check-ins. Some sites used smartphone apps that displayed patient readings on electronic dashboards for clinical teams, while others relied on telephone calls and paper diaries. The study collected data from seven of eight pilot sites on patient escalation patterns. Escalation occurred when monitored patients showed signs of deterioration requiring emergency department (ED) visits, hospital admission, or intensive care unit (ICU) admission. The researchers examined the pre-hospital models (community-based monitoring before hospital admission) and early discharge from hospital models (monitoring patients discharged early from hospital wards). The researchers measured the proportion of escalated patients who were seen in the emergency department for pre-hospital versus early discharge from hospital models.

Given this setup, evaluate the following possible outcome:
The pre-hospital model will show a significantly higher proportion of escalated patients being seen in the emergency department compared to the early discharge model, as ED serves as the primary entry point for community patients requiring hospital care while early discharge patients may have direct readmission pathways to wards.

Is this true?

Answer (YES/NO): NO